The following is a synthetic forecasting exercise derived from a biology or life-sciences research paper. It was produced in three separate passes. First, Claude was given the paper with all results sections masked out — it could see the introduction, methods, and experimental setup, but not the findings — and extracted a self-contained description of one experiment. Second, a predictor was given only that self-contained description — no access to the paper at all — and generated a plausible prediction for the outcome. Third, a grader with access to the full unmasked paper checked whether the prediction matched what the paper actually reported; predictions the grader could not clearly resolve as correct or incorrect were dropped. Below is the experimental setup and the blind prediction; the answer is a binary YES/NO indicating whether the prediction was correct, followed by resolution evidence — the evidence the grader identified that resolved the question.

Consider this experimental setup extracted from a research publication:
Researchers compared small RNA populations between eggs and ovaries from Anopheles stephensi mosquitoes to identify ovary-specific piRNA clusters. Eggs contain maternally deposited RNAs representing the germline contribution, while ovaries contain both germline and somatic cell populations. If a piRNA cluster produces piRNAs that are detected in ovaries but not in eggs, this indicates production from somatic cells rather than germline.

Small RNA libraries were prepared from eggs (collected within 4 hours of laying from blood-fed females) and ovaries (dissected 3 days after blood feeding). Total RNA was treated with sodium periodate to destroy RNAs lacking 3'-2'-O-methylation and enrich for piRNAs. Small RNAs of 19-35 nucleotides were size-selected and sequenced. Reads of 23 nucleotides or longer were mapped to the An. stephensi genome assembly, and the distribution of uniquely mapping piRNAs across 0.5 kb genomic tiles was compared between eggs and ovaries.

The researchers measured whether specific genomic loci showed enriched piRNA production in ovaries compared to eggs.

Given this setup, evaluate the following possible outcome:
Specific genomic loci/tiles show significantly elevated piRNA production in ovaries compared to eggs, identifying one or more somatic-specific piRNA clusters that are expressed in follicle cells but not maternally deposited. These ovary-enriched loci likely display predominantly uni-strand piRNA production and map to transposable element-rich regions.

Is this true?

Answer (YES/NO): YES